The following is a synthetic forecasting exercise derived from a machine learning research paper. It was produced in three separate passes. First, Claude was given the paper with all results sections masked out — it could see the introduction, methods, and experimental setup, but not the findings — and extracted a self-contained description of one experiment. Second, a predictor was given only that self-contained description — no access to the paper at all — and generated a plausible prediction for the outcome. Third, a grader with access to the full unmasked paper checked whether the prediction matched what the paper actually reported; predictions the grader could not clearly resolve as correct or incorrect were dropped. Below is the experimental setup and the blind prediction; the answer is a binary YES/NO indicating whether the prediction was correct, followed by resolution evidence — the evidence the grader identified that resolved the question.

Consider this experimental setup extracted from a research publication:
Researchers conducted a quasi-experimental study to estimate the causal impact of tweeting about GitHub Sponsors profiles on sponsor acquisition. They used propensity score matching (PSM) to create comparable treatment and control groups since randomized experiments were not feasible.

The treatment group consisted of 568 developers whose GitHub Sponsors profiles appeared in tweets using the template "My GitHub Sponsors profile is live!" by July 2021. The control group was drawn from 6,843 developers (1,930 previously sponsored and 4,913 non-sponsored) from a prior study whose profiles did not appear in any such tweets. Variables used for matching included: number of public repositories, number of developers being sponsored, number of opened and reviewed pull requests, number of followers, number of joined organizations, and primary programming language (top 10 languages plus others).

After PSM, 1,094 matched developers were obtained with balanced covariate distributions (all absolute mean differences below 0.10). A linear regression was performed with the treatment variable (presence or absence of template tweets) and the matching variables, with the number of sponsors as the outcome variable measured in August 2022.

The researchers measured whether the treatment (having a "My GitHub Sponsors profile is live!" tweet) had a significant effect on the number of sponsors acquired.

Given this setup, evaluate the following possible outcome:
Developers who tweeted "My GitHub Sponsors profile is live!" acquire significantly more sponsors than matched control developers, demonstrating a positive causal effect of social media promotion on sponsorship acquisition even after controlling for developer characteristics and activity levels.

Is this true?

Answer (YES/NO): YES